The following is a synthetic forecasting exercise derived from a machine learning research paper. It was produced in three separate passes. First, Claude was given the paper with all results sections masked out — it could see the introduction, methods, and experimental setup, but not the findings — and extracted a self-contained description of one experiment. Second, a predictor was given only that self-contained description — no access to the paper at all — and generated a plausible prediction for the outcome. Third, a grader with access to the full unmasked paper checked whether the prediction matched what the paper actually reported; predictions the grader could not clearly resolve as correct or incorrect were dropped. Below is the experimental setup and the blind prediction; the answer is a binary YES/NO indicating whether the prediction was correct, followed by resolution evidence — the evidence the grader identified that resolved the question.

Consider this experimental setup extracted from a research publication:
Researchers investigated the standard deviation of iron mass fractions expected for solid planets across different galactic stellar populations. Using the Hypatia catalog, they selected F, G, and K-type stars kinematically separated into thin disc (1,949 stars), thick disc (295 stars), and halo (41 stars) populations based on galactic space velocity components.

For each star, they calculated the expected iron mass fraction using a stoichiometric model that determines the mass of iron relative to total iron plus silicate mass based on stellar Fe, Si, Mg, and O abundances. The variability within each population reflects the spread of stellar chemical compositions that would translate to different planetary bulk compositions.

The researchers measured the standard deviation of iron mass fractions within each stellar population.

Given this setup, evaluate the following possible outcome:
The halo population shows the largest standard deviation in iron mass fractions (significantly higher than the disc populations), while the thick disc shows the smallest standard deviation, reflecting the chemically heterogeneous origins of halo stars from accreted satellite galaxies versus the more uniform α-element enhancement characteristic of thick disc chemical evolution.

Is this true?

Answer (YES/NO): NO